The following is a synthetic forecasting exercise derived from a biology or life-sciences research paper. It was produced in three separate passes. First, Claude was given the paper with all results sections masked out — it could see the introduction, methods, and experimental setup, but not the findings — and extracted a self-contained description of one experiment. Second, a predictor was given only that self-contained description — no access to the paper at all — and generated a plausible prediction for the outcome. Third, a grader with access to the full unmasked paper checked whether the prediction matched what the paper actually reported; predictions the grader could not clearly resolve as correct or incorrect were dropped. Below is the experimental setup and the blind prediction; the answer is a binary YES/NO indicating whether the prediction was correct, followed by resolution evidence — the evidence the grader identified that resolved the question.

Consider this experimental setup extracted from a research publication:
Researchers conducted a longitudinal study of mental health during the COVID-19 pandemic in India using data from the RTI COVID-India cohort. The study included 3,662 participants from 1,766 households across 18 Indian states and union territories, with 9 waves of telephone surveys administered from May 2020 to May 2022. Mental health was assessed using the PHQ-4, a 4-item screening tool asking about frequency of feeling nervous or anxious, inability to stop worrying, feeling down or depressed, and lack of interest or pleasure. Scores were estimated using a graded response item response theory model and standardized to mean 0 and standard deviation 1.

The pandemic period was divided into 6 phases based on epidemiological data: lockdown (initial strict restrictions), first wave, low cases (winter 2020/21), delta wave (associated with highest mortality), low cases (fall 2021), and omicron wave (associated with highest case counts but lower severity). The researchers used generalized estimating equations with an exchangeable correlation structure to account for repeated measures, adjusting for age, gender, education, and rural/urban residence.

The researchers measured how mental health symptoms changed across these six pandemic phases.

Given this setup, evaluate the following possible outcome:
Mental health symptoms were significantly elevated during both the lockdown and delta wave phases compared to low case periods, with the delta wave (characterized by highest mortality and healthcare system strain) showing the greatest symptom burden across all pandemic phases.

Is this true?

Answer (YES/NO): NO